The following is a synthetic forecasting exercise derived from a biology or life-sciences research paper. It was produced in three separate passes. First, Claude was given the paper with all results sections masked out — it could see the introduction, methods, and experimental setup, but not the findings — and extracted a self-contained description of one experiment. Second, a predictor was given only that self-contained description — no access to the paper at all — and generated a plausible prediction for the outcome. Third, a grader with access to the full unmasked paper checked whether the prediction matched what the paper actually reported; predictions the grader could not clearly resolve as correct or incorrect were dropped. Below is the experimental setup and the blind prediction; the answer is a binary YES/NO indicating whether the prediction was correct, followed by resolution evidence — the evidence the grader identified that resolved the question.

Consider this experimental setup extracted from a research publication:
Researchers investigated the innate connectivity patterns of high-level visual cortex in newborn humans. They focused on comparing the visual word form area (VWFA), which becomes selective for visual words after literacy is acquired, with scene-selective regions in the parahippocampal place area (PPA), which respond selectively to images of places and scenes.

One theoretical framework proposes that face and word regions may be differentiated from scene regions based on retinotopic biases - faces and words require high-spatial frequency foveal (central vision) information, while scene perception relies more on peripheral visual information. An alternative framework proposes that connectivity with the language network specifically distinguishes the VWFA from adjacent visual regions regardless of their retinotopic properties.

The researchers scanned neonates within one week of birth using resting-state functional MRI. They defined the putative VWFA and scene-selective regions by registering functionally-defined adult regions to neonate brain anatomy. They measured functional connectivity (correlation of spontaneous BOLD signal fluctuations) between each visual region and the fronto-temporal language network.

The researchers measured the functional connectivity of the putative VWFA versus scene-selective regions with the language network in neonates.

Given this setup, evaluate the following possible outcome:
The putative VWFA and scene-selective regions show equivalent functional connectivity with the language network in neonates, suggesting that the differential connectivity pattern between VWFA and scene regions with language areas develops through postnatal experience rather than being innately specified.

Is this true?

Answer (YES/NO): NO